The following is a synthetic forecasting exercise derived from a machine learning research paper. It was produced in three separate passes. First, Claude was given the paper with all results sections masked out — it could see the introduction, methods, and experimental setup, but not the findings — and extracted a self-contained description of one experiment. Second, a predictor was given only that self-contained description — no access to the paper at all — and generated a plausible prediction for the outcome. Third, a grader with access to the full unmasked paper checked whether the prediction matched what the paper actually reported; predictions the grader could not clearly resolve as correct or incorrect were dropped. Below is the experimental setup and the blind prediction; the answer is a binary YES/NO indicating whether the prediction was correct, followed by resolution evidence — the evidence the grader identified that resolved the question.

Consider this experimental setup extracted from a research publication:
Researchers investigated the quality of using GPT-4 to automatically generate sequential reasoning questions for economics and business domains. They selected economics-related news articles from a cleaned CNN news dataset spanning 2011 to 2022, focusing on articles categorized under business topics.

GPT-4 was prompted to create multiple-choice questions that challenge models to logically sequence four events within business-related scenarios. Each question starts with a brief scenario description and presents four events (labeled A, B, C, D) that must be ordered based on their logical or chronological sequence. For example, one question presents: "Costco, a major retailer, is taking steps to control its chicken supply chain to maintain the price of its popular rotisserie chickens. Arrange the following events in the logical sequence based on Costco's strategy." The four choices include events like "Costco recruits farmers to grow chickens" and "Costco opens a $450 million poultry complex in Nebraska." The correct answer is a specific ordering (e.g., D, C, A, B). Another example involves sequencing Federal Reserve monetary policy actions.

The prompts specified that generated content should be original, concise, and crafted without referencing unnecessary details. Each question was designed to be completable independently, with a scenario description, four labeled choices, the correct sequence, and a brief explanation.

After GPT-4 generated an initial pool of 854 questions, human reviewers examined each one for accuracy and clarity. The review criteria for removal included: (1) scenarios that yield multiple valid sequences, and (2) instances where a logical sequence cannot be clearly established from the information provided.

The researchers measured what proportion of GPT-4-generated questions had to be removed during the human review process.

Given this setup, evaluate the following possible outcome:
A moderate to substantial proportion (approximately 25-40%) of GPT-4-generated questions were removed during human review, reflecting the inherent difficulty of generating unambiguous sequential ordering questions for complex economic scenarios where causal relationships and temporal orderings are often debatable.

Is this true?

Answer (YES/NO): NO